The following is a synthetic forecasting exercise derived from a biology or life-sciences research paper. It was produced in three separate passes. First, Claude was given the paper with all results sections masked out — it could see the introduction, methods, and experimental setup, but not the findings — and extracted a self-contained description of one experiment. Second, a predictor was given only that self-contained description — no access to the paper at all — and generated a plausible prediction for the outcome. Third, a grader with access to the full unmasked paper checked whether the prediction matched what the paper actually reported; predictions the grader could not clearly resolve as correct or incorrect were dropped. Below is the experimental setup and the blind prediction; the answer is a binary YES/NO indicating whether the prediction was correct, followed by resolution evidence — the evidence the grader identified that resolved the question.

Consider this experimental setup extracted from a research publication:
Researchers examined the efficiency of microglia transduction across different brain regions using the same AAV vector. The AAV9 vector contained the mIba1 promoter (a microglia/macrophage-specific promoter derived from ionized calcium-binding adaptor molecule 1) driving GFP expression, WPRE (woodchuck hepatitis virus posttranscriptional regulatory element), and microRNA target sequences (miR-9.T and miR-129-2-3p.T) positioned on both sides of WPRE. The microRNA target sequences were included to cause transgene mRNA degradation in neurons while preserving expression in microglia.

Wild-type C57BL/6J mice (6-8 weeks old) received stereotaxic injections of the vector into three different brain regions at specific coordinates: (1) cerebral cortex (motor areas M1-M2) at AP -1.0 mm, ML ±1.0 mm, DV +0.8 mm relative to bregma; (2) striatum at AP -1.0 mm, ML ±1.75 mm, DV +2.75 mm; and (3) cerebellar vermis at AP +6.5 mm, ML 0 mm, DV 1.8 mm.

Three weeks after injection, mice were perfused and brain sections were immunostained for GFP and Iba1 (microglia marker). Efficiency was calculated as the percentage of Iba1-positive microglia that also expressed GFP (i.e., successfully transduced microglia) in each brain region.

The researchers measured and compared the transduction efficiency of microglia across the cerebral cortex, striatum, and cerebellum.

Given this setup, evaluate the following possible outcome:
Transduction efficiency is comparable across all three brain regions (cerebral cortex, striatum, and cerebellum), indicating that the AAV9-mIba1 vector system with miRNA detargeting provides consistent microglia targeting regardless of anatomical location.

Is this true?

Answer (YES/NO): NO